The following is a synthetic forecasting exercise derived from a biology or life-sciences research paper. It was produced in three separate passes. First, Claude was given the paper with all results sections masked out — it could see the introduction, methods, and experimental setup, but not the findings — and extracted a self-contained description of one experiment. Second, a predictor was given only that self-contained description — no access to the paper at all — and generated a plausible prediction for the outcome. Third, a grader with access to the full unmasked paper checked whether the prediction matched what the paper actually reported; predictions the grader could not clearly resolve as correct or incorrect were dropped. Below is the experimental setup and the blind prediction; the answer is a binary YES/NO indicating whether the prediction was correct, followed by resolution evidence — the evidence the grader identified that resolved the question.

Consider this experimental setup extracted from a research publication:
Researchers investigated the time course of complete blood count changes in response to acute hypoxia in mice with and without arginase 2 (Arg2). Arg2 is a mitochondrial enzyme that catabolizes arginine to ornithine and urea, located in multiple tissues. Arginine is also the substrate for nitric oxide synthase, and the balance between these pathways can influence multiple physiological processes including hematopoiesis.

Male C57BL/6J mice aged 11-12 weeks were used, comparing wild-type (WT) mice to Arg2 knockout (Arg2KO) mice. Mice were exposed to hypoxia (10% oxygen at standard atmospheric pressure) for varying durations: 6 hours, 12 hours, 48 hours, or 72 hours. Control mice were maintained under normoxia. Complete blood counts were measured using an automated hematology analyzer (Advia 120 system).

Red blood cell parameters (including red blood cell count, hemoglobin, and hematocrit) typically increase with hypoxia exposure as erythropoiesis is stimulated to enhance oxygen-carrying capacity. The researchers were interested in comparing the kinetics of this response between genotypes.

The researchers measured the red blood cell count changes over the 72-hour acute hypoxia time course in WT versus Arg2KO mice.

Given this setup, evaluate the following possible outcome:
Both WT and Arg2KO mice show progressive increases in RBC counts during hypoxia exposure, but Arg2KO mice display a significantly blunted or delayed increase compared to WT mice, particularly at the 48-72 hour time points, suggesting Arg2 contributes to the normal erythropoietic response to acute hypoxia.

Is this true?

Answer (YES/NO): NO